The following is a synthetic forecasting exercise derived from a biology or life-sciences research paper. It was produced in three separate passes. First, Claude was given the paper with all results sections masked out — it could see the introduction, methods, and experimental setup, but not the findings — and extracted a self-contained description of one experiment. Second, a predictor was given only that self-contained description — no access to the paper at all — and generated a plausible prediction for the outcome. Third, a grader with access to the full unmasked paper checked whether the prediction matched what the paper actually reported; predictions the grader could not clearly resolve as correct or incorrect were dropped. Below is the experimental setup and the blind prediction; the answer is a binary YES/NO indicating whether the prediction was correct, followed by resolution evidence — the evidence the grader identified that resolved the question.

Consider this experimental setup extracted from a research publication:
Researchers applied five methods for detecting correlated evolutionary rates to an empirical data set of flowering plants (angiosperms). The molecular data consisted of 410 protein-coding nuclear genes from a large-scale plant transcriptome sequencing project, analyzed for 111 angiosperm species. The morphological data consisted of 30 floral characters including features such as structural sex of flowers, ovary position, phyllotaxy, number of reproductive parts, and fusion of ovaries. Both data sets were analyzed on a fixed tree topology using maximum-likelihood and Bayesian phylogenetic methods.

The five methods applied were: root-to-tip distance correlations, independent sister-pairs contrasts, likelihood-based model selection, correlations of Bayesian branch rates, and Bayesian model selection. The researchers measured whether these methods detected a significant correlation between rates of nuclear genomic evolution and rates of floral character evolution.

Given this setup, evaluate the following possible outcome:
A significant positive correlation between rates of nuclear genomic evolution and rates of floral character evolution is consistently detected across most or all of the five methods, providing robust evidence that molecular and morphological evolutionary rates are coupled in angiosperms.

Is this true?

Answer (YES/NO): NO